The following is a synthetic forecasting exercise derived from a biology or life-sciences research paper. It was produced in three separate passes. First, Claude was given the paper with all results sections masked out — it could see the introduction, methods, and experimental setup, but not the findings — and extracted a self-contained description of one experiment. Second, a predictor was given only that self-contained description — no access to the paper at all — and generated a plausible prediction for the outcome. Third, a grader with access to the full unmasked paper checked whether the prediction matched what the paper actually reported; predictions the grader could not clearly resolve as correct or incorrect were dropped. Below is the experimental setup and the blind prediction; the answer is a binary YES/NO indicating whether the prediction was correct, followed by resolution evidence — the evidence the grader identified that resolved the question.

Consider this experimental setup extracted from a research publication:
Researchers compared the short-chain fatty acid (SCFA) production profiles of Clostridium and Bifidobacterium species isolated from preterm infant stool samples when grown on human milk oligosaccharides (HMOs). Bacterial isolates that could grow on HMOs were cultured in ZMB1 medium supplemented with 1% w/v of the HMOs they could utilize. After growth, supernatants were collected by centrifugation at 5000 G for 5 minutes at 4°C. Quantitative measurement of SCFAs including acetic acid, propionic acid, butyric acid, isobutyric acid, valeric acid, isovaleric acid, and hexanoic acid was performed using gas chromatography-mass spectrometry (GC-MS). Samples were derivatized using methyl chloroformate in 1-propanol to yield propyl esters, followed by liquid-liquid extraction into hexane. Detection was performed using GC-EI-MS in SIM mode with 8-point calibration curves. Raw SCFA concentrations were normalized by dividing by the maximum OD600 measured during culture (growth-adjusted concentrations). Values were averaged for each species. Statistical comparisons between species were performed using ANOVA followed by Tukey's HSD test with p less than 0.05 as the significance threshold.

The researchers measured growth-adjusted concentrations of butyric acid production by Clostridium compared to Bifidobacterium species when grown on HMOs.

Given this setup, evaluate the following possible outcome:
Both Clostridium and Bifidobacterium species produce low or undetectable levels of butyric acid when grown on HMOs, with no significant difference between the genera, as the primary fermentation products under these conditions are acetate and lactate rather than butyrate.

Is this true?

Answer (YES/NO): NO